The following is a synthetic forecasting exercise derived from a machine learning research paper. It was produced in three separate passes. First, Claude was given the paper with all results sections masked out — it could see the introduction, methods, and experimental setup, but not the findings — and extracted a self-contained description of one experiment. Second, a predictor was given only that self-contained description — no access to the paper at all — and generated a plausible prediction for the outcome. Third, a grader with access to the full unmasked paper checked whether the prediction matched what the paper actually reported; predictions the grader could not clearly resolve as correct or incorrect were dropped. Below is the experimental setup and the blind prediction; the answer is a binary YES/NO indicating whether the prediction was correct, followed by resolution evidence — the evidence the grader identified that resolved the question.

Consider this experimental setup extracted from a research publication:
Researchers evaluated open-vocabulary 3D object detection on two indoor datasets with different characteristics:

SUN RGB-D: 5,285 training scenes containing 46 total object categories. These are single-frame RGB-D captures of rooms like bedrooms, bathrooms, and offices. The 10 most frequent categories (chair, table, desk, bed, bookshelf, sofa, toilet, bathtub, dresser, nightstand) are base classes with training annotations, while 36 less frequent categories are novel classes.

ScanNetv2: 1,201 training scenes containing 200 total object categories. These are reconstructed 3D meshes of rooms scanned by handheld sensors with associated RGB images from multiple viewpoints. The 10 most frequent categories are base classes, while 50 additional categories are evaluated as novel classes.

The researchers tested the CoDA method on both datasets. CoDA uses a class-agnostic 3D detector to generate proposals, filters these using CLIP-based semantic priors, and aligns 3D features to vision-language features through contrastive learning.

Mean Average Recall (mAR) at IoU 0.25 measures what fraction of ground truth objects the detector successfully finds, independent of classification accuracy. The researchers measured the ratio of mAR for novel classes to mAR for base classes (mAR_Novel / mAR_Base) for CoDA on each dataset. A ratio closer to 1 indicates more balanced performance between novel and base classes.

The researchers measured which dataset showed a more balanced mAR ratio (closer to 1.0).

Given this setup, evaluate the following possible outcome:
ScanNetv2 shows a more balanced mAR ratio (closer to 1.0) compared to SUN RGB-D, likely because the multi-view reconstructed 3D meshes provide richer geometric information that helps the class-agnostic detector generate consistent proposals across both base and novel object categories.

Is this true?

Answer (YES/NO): YES